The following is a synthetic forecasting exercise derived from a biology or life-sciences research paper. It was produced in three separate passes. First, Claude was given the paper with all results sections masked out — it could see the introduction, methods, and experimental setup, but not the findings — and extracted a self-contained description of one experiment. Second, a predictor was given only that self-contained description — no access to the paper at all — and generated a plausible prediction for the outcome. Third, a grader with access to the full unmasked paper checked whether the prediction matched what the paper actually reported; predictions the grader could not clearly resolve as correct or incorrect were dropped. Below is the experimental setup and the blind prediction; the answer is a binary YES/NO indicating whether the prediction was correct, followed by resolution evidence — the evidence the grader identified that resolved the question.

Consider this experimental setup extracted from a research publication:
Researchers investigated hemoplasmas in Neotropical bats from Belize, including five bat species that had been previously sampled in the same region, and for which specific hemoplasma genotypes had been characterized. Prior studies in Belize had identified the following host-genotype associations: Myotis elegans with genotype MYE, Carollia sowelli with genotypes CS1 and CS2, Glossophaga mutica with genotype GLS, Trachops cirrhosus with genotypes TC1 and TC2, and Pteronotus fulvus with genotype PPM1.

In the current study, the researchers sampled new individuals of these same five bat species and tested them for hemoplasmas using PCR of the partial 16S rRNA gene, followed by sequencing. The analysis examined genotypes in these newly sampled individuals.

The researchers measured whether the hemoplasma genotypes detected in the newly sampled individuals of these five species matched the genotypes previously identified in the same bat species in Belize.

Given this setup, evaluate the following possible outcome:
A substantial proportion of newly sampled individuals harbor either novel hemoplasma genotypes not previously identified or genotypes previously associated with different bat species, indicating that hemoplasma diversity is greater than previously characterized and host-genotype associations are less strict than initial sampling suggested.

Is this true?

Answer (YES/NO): NO